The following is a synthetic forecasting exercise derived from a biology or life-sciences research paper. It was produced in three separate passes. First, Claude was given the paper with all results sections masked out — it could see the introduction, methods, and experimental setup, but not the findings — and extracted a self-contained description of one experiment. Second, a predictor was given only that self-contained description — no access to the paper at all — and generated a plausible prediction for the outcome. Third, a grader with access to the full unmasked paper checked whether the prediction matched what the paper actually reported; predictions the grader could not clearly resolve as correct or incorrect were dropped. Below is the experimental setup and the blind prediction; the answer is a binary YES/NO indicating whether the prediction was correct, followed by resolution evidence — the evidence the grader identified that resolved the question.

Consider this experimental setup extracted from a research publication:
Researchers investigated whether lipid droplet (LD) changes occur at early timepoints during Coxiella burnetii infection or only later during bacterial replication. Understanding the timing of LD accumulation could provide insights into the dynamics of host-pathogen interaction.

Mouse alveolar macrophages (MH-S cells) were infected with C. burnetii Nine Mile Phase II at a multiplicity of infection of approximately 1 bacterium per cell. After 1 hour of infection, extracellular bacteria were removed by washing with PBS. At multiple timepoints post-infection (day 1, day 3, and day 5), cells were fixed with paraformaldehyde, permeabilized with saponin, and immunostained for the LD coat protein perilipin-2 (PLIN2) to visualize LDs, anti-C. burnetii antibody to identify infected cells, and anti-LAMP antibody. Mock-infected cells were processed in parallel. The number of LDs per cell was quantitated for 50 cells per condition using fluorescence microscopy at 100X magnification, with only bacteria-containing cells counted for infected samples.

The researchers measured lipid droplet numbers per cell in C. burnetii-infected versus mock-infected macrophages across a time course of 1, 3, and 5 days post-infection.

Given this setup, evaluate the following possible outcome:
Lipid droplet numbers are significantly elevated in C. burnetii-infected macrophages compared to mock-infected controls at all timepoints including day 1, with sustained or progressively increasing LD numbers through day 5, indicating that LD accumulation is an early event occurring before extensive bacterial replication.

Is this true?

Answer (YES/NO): YES